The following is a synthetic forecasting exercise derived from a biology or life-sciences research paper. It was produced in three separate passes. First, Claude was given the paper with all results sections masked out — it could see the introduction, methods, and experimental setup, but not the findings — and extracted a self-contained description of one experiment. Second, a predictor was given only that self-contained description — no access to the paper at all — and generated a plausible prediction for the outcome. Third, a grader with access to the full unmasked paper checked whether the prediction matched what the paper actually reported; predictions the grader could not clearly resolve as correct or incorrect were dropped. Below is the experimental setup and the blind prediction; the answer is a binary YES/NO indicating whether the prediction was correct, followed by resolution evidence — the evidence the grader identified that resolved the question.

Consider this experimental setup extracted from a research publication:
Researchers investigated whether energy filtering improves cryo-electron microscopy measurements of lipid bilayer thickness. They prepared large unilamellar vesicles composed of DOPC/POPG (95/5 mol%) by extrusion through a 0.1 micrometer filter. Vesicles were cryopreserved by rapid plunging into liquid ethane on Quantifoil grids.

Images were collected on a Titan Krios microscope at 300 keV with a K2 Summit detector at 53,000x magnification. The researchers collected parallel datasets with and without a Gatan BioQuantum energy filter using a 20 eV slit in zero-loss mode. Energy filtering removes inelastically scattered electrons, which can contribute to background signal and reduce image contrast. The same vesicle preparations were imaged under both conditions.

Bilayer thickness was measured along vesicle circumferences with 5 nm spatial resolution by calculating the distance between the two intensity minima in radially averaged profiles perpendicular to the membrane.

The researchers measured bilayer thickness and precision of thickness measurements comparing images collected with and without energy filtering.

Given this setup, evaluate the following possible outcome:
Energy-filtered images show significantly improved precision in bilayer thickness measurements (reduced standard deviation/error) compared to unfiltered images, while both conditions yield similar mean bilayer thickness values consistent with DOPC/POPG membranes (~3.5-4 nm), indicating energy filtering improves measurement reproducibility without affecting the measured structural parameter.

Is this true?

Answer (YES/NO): NO